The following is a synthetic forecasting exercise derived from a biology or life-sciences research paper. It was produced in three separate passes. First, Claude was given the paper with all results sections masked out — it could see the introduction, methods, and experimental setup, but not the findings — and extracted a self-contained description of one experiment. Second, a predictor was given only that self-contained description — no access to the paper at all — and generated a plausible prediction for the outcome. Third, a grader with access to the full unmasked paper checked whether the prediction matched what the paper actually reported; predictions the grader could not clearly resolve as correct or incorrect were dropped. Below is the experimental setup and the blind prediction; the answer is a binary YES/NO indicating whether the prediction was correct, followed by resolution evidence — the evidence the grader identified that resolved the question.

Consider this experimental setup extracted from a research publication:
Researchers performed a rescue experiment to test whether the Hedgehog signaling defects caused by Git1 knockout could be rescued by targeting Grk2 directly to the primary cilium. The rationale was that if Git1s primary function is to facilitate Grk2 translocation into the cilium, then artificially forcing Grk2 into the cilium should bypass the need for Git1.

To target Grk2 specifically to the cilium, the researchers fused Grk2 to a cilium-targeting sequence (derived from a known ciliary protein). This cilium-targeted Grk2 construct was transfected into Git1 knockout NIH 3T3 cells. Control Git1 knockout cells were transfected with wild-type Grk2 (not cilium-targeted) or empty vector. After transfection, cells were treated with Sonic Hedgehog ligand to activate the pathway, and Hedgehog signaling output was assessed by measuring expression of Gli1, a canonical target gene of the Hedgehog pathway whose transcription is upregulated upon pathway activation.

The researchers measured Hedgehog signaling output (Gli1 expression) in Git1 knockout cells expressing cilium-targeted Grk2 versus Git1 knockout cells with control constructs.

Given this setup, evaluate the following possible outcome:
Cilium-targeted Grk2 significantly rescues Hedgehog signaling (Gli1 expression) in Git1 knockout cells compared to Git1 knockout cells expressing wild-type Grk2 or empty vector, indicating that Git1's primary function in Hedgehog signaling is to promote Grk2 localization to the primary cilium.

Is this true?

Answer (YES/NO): YES